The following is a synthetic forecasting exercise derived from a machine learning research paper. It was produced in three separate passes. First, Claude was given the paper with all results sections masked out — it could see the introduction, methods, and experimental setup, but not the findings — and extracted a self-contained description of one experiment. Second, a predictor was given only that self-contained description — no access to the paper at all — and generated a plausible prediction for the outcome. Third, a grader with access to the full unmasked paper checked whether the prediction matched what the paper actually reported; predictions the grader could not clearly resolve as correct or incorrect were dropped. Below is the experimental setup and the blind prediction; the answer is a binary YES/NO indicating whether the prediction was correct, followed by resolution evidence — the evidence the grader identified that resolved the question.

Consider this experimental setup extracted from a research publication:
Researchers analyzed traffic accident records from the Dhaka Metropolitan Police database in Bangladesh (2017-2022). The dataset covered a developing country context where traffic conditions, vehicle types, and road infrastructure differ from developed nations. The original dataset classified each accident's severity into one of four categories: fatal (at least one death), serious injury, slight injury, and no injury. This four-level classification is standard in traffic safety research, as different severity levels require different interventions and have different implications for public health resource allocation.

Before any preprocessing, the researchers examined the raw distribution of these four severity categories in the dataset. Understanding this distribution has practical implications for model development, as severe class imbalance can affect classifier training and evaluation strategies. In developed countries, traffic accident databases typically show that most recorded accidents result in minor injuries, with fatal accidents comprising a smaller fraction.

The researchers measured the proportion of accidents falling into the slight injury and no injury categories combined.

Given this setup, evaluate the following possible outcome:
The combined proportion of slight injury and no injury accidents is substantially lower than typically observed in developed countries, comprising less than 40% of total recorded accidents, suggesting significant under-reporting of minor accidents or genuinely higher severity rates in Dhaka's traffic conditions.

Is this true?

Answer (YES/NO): YES